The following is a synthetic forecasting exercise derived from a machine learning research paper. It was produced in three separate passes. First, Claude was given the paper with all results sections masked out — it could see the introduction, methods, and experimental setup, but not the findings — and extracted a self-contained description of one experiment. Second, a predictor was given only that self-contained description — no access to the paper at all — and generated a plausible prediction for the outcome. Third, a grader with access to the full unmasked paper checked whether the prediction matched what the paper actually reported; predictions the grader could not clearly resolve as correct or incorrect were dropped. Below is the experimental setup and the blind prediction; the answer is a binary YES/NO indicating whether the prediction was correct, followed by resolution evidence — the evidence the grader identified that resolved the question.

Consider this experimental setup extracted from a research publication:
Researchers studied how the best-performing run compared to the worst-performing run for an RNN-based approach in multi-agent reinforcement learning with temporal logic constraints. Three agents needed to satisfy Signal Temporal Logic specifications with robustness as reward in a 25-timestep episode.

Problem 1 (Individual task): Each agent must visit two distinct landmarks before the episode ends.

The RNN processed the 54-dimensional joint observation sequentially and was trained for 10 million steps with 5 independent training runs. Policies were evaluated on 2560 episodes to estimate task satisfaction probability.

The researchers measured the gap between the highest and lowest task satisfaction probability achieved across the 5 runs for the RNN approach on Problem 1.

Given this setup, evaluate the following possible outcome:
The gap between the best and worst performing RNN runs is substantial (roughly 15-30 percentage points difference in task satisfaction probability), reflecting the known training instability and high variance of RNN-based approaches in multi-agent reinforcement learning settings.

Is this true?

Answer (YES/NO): NO